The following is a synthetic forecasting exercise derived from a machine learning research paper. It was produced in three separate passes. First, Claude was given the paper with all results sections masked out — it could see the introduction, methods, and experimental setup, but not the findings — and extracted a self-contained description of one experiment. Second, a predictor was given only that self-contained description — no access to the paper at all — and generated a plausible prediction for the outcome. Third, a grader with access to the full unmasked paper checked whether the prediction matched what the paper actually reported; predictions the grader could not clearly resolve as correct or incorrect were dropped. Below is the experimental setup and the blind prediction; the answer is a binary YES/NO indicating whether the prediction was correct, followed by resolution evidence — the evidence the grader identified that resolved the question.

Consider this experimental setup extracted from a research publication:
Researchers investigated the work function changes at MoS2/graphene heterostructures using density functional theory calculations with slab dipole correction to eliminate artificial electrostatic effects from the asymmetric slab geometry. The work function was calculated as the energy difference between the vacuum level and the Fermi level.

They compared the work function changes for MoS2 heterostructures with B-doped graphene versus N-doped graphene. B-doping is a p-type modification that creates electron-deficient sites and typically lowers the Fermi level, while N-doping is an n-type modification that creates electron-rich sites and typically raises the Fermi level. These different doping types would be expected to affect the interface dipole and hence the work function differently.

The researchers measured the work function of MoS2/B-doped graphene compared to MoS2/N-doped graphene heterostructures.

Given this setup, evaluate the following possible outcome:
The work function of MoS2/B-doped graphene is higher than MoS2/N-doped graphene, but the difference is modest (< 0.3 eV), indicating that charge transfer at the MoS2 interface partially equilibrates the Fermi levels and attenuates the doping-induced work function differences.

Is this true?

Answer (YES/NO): NO